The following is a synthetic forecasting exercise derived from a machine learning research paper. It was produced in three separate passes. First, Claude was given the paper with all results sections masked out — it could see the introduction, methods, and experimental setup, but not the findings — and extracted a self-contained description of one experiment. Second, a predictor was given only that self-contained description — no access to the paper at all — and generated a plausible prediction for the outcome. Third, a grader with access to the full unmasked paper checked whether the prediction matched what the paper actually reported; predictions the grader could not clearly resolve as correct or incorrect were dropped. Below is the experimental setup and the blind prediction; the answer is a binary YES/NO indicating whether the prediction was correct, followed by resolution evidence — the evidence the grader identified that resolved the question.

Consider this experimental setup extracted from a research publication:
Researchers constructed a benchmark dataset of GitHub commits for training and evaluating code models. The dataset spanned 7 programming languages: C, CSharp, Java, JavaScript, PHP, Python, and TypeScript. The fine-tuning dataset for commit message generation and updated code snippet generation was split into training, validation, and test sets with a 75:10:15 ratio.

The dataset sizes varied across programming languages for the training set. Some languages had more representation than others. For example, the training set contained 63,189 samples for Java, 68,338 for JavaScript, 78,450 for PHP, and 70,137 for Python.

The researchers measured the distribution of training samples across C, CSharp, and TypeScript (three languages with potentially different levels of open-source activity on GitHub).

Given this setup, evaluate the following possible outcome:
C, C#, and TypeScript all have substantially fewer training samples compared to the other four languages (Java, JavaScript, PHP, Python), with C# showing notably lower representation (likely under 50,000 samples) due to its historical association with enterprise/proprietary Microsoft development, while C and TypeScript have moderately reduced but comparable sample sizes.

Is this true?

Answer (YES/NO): YES